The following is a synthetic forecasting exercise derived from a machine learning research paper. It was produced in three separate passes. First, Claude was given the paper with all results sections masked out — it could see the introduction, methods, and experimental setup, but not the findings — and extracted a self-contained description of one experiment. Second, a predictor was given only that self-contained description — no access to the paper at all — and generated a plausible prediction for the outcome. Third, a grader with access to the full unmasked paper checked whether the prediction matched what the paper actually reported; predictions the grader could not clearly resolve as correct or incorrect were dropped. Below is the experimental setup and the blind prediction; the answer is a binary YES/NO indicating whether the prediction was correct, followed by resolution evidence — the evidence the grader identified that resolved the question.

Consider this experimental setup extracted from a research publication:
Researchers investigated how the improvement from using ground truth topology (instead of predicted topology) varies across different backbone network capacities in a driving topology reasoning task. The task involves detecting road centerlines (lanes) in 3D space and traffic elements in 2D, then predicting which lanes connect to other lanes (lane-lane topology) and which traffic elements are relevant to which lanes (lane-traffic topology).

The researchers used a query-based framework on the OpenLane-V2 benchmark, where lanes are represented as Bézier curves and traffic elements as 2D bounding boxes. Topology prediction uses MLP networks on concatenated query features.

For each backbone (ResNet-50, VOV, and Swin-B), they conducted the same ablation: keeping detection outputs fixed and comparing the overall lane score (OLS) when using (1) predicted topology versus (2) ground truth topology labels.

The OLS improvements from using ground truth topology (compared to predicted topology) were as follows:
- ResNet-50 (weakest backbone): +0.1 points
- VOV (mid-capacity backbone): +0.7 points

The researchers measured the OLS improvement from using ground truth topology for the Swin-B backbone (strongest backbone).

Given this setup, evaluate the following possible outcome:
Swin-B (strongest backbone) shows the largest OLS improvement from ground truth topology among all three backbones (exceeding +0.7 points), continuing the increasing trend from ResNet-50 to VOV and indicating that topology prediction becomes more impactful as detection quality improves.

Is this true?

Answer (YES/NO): YES